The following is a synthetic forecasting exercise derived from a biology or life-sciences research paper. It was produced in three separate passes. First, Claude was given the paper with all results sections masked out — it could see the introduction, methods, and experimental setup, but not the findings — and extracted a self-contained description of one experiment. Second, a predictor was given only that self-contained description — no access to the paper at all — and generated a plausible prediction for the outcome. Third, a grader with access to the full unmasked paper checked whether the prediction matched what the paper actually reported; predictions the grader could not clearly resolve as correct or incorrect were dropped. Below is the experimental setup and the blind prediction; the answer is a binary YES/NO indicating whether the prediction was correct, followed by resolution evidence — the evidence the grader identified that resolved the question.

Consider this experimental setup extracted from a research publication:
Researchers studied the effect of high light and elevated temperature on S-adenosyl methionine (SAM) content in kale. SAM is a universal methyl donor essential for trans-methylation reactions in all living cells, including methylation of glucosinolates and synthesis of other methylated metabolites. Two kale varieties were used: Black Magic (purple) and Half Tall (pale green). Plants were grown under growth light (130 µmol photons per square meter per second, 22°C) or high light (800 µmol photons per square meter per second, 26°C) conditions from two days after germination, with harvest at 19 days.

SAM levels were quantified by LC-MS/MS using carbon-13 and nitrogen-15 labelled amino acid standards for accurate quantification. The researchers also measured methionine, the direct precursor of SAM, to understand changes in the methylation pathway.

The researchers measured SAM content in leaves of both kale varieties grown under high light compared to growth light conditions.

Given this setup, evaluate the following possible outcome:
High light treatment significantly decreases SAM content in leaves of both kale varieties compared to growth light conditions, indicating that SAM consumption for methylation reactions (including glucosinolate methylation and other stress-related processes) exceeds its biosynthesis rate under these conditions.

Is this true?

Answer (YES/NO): YES